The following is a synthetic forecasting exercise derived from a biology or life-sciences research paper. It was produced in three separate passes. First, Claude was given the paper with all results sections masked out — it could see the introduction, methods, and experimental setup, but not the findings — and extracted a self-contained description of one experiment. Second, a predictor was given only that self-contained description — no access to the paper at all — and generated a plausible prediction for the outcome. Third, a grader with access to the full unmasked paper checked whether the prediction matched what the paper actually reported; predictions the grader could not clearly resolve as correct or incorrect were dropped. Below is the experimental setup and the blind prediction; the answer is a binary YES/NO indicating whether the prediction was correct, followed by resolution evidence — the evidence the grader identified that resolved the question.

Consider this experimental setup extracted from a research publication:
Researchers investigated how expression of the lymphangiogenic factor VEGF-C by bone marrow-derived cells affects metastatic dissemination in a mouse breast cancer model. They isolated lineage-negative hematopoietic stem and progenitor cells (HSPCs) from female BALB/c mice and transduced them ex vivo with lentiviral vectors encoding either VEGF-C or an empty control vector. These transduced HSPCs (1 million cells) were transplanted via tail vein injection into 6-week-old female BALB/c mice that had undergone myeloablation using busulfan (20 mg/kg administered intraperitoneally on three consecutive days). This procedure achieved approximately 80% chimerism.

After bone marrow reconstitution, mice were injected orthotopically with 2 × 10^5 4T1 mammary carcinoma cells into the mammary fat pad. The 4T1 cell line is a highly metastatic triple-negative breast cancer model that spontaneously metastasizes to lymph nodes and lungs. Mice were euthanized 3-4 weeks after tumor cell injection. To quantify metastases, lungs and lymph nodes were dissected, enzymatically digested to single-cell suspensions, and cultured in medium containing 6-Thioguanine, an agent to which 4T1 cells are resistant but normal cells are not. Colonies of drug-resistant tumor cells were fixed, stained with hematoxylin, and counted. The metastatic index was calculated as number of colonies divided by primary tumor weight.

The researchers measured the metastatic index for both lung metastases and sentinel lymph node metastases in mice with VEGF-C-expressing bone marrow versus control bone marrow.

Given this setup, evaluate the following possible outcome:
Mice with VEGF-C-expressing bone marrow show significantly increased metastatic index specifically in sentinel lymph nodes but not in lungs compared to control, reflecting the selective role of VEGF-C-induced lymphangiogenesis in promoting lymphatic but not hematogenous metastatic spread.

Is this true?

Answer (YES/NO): NO